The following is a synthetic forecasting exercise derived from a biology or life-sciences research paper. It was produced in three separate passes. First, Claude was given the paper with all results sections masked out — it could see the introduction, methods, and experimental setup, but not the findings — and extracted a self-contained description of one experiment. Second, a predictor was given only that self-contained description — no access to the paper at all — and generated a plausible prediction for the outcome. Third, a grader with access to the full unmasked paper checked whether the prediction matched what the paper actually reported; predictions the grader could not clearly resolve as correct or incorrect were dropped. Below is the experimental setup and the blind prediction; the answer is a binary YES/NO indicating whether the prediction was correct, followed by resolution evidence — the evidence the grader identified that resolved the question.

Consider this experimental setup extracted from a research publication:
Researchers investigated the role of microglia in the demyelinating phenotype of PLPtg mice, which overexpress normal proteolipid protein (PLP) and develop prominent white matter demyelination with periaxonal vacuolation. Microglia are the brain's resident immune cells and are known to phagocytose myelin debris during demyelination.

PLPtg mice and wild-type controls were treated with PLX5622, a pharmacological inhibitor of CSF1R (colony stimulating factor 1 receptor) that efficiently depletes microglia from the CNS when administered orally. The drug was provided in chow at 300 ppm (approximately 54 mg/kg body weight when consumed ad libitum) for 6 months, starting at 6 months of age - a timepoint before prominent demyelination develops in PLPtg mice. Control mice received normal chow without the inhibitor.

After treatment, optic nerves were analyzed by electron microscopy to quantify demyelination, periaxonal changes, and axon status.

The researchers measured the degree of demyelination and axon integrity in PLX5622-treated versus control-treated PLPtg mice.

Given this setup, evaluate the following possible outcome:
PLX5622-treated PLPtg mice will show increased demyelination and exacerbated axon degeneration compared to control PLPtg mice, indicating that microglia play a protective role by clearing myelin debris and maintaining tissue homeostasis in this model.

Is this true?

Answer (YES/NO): NO